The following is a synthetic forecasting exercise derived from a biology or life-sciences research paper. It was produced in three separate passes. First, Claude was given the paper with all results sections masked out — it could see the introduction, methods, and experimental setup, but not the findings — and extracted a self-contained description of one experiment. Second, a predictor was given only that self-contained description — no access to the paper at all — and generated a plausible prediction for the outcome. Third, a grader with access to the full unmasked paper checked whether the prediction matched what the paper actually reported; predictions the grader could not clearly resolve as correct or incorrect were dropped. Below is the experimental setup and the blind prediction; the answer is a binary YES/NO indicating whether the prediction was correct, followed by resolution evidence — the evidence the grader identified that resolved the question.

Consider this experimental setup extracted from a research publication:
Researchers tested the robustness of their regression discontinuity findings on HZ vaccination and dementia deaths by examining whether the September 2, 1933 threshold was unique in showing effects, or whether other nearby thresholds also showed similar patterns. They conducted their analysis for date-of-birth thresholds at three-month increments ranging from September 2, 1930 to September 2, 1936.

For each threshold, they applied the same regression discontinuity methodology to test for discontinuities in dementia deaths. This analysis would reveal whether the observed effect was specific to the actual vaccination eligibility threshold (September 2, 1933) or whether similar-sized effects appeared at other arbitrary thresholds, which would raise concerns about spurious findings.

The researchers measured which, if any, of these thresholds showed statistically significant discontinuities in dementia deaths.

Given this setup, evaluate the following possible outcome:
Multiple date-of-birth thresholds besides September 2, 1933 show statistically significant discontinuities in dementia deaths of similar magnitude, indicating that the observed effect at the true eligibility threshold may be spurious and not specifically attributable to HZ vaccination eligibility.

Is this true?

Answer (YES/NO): NO